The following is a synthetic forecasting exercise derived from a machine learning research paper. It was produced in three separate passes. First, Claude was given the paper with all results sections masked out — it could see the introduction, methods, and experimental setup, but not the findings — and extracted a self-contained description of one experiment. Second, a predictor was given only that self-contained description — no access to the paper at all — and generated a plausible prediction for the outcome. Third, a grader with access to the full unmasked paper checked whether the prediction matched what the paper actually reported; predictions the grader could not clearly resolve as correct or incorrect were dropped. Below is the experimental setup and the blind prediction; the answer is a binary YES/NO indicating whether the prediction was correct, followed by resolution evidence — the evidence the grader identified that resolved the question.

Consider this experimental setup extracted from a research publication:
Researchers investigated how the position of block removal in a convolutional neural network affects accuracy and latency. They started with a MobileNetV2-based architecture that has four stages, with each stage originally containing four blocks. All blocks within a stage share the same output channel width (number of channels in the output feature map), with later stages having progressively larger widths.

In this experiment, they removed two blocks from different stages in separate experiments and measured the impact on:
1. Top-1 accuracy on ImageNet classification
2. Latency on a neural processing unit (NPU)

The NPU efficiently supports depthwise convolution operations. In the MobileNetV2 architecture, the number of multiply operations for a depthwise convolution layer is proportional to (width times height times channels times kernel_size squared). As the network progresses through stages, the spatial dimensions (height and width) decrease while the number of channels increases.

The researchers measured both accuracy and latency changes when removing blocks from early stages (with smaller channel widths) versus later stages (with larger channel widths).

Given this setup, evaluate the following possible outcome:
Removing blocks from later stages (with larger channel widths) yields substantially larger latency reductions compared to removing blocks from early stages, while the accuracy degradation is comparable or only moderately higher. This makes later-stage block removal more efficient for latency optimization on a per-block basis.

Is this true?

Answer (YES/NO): NO